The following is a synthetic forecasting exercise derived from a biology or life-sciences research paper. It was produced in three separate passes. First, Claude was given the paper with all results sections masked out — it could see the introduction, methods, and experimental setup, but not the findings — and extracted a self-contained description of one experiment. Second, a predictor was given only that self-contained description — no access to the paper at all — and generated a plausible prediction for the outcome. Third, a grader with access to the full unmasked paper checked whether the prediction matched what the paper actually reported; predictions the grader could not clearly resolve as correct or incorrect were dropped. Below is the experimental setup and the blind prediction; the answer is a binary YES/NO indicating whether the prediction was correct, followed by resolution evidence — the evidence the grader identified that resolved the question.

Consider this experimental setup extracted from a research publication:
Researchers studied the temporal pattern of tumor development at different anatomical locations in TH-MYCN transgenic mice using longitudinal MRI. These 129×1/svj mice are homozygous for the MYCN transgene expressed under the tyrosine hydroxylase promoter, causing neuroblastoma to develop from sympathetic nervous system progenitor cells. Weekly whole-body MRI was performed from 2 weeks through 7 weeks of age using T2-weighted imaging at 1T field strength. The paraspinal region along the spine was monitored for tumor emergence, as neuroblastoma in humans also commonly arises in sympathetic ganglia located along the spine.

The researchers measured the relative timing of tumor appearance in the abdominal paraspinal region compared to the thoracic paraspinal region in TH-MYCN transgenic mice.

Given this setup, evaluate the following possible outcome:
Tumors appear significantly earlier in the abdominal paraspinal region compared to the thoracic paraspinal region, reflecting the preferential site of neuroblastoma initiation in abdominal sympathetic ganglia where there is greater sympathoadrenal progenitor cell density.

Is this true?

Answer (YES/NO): YES